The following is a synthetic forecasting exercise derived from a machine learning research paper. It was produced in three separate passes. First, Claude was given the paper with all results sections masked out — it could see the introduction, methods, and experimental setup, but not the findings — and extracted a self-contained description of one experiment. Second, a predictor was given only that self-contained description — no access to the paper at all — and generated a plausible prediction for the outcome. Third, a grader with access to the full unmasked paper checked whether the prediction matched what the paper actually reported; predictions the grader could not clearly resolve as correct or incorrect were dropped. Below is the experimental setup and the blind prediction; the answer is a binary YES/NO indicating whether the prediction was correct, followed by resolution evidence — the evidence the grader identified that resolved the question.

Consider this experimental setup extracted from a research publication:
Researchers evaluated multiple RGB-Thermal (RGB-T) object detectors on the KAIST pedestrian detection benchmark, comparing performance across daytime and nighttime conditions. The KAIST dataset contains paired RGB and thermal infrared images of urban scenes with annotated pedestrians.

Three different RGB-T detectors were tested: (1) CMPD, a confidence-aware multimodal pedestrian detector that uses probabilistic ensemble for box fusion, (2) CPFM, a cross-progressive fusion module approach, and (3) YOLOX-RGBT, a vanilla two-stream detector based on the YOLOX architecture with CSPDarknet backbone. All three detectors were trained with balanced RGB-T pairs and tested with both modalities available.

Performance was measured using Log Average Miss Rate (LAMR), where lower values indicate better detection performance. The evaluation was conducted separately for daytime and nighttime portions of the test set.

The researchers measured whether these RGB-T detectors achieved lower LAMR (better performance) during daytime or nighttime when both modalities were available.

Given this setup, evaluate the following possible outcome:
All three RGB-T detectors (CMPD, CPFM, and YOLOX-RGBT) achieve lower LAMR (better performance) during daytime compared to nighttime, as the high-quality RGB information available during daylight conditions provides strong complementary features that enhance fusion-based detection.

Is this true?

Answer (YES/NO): NO